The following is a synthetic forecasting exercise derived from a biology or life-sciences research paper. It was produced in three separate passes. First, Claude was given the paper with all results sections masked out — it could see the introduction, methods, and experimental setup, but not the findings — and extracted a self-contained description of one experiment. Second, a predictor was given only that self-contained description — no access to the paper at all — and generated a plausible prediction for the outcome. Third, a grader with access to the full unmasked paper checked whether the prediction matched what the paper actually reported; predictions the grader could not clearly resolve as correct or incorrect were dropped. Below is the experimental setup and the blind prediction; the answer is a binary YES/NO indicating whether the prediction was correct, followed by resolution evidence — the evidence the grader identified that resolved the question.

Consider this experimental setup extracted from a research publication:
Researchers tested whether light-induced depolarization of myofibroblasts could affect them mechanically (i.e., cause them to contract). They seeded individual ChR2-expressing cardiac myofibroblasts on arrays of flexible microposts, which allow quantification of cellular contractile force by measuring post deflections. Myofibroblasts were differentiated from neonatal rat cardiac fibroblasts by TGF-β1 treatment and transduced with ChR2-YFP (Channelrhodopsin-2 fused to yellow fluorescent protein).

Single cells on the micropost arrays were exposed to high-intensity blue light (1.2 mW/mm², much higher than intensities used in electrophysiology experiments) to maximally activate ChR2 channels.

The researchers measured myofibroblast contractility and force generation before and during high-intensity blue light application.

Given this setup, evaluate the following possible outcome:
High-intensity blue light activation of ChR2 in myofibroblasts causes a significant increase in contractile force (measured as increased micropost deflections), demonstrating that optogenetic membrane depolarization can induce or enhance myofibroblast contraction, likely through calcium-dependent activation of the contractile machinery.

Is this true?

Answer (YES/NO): NO